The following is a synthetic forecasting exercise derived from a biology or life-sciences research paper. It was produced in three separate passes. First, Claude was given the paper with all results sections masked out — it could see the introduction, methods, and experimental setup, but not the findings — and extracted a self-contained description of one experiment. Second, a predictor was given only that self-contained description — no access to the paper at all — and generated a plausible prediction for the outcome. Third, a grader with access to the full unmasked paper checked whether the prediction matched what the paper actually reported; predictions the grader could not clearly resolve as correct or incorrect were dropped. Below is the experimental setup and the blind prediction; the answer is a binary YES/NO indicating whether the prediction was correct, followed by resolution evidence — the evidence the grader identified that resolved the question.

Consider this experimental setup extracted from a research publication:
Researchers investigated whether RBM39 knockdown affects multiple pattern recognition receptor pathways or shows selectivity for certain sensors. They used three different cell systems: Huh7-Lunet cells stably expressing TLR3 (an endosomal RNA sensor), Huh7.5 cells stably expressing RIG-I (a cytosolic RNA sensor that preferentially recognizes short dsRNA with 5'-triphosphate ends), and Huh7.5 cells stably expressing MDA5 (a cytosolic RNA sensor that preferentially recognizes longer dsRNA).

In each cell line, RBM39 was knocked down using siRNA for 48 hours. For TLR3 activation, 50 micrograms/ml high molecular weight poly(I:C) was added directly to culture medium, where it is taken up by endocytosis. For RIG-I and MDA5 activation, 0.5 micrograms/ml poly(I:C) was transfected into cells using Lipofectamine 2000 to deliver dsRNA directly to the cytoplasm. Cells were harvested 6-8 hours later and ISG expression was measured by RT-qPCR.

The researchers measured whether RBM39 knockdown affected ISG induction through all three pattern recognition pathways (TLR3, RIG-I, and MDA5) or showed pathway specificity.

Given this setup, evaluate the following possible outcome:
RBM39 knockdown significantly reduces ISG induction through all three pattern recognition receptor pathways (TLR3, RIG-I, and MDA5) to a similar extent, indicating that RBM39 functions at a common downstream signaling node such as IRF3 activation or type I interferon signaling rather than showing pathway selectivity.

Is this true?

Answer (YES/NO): YES